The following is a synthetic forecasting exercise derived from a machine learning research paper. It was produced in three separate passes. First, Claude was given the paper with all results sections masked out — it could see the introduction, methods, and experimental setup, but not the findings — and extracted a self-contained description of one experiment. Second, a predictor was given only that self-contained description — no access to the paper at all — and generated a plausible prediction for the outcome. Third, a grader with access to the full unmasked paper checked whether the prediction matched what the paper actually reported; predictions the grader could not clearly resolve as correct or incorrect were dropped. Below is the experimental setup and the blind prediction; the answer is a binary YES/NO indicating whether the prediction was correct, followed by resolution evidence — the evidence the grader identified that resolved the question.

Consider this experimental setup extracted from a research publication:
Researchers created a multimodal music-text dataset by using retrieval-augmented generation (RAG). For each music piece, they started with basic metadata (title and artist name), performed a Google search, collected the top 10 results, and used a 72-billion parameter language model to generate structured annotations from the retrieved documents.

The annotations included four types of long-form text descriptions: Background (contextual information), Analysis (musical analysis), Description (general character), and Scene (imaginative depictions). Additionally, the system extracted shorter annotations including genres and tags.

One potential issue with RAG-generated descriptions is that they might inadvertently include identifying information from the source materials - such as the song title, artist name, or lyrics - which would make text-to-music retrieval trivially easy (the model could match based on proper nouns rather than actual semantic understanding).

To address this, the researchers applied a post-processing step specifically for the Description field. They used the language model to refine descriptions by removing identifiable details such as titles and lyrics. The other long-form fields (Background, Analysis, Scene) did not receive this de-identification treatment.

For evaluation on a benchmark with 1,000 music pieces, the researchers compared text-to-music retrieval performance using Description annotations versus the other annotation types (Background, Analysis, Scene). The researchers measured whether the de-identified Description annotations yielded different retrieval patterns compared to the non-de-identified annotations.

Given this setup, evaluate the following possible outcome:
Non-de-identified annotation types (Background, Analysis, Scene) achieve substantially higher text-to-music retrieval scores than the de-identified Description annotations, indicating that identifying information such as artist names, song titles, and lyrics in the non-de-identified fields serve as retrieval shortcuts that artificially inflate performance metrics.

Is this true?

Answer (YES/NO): NO